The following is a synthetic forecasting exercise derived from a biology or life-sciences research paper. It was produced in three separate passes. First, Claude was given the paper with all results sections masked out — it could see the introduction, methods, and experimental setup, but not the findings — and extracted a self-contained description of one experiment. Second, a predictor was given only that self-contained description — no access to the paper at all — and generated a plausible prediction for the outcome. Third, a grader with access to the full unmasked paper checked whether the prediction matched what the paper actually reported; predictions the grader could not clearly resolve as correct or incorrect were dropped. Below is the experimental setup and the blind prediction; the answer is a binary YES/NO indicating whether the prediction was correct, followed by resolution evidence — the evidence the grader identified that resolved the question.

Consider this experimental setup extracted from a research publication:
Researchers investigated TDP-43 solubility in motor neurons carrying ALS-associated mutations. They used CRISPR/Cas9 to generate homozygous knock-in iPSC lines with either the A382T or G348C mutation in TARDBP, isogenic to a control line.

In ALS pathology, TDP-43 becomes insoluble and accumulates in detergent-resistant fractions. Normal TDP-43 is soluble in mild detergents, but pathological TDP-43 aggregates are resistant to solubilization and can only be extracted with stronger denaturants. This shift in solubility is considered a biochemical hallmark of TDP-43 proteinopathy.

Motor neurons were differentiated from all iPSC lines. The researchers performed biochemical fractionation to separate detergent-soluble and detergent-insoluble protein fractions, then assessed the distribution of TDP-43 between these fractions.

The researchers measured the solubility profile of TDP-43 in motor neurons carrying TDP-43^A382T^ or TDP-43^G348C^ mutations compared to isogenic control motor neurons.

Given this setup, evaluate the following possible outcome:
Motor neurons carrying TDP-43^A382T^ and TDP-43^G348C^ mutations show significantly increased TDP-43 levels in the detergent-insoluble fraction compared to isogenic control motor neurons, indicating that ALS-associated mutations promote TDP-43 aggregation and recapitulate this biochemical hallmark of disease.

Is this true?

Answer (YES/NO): NO